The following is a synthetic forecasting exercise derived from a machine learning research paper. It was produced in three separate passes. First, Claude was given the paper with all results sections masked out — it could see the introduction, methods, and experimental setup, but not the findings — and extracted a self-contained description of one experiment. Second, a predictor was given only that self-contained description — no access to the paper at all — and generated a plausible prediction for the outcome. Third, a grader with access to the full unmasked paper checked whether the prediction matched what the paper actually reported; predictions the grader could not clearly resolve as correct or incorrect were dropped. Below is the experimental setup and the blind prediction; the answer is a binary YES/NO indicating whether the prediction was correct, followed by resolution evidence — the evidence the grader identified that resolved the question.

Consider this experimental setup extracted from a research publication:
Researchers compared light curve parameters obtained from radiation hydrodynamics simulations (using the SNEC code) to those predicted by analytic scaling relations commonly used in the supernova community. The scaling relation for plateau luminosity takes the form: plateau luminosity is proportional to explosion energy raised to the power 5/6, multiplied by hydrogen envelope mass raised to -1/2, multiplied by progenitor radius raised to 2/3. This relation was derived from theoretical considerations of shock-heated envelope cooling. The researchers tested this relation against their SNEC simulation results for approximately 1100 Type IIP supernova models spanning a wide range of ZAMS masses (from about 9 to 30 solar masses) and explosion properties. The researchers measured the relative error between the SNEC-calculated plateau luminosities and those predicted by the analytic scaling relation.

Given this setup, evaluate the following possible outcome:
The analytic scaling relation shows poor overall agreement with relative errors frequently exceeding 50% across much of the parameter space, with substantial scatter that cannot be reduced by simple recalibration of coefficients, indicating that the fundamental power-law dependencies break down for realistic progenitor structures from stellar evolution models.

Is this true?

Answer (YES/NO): NO